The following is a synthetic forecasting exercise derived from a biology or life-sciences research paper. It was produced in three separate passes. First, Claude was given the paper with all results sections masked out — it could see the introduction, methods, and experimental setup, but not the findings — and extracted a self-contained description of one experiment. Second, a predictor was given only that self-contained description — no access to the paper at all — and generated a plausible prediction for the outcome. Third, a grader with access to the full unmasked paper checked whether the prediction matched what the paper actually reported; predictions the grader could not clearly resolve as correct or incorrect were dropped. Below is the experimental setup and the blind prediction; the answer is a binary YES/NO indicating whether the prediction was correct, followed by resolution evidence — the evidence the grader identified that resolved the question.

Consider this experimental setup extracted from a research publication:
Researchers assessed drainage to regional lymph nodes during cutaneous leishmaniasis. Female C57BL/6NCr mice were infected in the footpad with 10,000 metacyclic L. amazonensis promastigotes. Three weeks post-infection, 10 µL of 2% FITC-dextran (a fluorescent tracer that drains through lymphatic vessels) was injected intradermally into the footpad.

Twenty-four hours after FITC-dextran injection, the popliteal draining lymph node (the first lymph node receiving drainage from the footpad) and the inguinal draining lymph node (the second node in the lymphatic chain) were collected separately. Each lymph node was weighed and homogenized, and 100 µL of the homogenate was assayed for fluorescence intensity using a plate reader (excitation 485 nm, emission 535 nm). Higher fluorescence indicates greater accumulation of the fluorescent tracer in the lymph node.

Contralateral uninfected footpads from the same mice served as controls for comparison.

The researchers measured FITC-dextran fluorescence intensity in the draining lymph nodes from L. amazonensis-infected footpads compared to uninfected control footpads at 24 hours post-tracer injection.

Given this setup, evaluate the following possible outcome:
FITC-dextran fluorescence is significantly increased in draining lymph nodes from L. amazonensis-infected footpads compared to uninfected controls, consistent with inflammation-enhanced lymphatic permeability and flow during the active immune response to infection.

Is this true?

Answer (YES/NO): NO